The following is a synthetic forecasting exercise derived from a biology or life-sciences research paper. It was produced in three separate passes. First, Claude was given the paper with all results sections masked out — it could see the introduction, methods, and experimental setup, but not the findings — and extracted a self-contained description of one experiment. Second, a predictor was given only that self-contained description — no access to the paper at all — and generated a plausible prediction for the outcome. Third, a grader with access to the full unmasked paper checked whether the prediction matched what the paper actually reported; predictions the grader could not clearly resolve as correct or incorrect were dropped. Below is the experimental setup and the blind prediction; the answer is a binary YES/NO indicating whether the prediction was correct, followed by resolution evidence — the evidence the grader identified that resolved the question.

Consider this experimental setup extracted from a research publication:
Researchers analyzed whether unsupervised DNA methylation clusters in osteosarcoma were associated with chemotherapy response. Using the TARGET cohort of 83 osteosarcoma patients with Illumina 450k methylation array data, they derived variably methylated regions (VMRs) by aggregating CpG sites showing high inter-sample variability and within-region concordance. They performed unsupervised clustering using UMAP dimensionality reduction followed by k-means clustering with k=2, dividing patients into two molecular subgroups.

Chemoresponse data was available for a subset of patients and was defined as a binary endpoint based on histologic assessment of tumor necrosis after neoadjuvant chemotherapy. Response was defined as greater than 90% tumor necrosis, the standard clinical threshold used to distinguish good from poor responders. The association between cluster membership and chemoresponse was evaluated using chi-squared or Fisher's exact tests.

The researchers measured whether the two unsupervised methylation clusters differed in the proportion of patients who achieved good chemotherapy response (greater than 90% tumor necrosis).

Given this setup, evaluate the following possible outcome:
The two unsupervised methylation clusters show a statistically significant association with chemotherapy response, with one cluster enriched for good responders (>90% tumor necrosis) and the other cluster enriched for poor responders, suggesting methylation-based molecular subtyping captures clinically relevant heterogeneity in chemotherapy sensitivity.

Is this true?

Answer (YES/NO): YES